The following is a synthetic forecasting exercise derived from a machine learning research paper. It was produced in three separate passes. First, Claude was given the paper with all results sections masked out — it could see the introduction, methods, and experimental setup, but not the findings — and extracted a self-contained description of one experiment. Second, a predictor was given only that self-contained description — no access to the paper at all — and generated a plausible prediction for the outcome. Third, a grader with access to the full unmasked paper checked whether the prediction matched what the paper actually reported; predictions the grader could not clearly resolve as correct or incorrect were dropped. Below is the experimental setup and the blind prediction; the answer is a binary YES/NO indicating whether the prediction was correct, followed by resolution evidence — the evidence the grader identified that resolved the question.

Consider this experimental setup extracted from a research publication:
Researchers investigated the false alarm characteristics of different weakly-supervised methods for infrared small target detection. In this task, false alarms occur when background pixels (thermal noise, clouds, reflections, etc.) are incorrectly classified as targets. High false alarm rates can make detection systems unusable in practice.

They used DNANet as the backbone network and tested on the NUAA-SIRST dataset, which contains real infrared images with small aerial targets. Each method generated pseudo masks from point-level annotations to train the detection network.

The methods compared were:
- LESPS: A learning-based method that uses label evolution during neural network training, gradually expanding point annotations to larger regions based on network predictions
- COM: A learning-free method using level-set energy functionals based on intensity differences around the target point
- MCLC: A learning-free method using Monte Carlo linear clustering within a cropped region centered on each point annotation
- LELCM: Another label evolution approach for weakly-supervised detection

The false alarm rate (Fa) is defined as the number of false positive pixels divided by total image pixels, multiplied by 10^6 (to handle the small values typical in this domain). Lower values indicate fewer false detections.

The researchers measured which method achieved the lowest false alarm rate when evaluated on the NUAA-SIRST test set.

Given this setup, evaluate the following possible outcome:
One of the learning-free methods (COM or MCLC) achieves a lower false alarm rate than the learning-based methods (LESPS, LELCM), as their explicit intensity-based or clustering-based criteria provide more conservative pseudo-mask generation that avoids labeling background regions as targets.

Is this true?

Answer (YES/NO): NO